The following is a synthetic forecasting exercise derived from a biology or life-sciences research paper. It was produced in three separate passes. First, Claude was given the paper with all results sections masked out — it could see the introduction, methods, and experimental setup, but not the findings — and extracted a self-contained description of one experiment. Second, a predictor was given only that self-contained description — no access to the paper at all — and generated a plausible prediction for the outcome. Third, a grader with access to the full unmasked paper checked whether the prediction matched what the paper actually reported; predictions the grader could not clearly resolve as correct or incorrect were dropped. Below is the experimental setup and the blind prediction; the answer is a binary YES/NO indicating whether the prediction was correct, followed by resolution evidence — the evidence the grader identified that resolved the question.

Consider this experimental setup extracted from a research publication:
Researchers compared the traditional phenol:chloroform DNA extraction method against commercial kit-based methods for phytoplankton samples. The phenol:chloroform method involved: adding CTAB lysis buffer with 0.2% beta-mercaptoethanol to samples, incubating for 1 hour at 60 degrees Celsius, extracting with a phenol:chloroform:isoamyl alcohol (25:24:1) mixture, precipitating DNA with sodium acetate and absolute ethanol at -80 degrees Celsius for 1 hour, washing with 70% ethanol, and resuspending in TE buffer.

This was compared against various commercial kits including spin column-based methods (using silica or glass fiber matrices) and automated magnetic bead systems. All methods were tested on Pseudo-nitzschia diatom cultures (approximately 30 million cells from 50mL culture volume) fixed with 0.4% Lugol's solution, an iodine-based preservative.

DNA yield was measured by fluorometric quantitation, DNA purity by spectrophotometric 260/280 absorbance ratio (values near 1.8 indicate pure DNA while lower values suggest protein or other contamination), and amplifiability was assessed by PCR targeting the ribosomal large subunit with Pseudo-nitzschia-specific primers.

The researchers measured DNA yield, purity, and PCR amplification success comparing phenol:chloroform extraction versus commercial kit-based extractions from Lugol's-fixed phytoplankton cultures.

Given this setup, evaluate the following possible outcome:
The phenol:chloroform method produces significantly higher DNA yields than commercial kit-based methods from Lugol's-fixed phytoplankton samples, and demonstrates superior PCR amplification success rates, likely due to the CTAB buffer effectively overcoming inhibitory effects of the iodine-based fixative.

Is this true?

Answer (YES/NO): NO